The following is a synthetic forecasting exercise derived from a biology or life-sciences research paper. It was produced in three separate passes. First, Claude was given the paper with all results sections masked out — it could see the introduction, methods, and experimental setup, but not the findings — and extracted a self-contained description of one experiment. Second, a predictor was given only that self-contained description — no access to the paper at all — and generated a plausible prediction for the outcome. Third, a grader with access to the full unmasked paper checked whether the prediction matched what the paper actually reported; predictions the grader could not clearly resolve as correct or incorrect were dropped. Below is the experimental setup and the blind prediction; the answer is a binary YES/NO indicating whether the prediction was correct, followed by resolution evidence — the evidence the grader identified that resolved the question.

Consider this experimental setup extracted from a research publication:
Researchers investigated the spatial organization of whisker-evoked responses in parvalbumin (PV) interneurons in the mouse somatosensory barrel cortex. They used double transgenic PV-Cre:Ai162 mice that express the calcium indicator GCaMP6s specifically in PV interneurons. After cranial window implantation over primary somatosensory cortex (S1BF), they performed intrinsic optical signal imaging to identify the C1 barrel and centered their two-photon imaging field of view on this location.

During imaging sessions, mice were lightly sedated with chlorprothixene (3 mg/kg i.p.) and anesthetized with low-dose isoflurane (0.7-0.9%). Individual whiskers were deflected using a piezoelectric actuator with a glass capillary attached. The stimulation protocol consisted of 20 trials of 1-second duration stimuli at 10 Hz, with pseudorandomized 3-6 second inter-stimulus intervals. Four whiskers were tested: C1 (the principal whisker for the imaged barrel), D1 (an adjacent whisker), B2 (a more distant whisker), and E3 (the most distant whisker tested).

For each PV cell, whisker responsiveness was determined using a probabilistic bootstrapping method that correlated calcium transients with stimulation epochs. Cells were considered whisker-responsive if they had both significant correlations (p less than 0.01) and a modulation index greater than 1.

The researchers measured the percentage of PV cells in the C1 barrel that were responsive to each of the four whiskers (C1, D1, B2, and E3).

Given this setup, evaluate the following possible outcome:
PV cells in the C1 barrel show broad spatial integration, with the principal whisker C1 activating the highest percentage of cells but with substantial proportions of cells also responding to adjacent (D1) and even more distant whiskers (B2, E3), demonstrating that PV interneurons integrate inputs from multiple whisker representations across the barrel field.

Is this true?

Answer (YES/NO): NO